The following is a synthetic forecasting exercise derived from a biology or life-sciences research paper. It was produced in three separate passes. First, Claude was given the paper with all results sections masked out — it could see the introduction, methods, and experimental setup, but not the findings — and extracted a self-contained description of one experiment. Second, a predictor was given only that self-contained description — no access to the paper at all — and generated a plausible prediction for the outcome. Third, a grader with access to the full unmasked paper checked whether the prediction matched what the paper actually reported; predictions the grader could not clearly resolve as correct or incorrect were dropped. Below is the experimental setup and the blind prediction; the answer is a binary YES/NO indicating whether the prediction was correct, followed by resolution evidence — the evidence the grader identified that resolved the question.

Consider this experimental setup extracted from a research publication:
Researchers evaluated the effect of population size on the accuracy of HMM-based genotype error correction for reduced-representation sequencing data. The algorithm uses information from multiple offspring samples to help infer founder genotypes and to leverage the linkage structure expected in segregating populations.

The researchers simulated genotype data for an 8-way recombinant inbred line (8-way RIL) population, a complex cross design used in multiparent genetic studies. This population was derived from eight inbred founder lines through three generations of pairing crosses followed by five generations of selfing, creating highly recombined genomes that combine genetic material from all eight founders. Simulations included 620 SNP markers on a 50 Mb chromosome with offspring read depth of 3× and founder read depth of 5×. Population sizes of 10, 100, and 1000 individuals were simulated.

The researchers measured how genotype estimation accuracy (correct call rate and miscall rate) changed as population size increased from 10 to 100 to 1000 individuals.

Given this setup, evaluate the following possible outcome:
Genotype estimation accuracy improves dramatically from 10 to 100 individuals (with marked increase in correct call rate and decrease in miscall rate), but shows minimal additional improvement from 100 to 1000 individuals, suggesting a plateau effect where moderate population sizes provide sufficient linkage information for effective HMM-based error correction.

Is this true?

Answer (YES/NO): NO